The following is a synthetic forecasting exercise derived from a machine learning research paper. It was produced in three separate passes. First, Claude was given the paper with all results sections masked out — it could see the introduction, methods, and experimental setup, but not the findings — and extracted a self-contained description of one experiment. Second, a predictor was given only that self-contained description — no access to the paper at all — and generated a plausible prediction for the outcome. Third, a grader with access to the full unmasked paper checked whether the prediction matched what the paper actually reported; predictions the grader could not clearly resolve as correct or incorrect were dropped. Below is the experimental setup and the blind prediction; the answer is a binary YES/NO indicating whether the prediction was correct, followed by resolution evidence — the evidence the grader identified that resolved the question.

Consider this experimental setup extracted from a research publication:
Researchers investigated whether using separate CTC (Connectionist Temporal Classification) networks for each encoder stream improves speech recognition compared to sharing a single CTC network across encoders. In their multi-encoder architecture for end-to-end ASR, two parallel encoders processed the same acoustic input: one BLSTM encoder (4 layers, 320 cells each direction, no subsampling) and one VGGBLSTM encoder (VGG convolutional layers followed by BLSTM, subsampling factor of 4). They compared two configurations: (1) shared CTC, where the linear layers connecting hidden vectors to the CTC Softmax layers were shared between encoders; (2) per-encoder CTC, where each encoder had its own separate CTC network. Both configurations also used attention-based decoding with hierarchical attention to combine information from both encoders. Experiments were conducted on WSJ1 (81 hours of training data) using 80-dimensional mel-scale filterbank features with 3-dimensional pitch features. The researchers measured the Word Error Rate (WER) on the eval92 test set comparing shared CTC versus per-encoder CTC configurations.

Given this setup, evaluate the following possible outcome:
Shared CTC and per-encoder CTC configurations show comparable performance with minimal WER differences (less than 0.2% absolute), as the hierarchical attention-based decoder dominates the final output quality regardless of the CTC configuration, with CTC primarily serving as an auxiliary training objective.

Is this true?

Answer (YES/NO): NO